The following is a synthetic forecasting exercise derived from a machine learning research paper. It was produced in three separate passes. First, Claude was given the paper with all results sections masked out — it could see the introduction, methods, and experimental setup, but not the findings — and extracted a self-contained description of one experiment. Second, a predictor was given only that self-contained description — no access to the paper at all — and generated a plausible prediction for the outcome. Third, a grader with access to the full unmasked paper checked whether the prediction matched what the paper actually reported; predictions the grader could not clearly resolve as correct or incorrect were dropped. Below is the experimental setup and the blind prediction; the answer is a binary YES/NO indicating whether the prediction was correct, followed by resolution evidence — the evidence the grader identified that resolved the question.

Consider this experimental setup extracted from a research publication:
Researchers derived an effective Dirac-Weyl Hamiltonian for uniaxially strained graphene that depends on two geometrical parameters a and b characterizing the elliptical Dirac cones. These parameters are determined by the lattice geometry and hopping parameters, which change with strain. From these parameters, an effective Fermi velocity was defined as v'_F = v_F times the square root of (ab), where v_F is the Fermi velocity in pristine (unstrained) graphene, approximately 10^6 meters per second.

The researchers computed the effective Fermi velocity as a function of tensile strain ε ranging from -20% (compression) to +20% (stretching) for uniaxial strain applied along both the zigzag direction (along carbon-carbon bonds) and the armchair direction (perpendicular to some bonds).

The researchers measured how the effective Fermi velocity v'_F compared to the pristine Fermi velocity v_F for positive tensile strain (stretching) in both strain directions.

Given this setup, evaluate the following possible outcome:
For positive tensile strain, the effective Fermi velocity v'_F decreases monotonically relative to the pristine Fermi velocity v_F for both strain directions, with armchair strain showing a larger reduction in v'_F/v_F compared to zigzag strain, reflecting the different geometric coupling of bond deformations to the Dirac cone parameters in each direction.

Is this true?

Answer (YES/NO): NO